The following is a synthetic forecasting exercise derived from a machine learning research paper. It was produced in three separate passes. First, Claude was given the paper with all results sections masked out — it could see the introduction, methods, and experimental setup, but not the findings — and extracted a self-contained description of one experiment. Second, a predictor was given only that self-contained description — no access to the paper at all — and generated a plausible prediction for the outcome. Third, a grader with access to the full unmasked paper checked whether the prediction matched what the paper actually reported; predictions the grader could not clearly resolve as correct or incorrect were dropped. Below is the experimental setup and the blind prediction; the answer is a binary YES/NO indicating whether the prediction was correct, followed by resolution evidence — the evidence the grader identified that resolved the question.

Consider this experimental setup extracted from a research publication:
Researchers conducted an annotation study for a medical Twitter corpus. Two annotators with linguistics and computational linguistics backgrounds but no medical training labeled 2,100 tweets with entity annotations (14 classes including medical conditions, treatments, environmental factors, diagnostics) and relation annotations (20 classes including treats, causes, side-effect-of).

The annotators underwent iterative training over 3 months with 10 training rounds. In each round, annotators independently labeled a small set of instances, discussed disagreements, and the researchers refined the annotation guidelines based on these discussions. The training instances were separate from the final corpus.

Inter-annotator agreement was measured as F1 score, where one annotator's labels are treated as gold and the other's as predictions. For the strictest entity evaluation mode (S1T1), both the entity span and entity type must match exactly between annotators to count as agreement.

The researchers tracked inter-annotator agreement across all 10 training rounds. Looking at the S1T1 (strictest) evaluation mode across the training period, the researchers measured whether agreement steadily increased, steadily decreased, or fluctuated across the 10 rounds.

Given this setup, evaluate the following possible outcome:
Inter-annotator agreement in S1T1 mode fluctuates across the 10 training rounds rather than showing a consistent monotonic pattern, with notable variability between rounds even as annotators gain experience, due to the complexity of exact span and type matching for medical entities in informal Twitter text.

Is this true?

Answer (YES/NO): YES